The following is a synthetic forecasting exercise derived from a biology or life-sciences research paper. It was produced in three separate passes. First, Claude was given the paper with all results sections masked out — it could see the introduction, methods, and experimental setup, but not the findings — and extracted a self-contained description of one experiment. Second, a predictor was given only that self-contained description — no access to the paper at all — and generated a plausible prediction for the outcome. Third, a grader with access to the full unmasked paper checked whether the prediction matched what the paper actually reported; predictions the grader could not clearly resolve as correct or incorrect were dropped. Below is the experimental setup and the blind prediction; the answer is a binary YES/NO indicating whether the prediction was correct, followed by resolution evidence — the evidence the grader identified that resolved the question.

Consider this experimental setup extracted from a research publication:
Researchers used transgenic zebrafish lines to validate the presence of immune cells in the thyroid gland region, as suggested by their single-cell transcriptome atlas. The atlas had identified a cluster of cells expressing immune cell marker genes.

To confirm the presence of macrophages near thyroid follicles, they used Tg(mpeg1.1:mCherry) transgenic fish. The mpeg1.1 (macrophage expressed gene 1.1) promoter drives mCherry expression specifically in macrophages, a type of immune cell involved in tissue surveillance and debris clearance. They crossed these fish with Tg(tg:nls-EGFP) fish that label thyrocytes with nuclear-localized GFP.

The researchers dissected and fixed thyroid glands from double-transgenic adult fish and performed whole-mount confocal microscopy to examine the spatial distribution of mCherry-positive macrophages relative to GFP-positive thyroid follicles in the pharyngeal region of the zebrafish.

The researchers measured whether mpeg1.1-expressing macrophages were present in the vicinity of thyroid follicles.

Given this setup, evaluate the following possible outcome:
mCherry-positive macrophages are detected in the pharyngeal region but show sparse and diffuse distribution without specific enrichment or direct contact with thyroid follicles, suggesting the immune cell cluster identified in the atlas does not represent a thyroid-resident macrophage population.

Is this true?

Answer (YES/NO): NO